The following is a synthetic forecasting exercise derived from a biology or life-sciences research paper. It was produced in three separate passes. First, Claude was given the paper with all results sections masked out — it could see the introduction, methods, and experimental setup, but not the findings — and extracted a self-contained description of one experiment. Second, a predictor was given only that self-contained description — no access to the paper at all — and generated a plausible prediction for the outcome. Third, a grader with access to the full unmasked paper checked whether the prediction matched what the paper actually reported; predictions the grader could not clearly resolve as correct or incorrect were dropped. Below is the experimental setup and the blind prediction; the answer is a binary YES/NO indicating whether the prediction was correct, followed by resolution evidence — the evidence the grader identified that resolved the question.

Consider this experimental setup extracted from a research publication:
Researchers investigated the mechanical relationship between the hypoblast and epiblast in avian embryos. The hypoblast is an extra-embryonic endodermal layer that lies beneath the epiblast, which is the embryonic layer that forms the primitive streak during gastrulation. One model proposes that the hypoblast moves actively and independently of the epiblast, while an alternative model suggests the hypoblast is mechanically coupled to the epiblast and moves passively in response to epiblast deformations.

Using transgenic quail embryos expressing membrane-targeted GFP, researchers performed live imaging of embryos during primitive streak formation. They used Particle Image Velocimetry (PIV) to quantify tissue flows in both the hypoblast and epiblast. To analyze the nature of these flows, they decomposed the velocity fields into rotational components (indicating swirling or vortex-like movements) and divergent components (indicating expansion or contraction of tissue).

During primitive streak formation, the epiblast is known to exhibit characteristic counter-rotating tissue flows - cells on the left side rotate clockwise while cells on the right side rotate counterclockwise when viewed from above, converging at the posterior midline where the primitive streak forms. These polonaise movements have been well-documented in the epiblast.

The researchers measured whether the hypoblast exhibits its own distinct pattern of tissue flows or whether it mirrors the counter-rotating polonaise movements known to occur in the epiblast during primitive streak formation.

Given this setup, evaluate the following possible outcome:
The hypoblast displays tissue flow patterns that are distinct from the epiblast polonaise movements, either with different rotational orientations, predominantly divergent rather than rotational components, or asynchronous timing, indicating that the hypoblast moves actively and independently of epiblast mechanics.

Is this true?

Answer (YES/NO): NO